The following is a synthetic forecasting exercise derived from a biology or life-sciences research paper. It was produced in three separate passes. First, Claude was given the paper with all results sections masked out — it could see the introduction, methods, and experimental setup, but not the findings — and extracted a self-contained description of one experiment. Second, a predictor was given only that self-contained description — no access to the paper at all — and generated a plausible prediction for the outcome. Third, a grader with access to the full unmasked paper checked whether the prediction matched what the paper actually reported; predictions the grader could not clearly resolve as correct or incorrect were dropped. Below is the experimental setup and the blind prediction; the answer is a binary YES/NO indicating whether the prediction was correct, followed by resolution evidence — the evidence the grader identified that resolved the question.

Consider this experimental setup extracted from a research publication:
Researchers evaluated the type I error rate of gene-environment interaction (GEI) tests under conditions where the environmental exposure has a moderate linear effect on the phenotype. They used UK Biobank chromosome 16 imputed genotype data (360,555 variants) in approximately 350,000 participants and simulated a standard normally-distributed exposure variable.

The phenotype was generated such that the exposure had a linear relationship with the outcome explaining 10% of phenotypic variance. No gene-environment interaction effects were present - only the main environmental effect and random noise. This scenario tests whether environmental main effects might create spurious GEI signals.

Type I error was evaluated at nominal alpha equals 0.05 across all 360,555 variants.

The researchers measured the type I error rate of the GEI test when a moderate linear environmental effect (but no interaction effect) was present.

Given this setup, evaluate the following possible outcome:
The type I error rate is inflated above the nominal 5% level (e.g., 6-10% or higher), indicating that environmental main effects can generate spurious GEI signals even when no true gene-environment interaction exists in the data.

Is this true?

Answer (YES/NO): NO